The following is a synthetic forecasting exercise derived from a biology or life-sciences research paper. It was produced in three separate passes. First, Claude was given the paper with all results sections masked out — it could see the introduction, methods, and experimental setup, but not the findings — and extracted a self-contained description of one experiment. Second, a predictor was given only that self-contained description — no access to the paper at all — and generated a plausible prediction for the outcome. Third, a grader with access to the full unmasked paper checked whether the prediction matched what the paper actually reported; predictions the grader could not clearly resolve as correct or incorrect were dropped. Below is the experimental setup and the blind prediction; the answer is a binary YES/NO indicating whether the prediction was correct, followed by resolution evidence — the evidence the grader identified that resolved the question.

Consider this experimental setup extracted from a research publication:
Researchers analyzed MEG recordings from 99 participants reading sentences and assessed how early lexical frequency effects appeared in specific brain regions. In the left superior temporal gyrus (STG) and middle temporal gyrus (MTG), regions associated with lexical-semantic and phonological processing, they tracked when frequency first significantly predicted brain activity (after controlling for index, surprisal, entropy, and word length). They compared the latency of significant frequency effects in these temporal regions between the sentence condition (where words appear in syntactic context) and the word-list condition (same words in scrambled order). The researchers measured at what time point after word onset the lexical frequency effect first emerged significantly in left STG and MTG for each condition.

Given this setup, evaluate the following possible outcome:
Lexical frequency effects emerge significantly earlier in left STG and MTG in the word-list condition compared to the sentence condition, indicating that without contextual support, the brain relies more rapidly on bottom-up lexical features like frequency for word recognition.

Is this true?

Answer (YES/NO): NO